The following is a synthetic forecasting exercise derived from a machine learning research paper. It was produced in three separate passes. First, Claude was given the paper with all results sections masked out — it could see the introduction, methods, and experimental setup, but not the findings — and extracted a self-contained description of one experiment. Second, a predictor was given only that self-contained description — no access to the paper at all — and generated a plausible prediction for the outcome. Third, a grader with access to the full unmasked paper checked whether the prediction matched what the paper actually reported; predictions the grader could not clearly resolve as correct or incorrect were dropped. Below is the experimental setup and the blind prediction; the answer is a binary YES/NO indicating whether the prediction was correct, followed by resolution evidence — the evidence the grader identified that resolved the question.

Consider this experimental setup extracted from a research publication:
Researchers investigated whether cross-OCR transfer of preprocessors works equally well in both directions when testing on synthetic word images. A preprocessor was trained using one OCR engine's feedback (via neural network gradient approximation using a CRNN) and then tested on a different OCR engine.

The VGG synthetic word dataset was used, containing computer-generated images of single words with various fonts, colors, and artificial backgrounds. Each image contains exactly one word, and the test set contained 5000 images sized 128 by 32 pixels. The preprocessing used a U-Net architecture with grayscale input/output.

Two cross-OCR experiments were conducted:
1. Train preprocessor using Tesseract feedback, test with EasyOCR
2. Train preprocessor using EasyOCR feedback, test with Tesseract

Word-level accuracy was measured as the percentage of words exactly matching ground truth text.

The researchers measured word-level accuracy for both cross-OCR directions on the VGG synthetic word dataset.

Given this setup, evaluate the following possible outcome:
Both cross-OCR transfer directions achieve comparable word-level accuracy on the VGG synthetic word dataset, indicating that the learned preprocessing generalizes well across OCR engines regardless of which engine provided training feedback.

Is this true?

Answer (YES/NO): NO